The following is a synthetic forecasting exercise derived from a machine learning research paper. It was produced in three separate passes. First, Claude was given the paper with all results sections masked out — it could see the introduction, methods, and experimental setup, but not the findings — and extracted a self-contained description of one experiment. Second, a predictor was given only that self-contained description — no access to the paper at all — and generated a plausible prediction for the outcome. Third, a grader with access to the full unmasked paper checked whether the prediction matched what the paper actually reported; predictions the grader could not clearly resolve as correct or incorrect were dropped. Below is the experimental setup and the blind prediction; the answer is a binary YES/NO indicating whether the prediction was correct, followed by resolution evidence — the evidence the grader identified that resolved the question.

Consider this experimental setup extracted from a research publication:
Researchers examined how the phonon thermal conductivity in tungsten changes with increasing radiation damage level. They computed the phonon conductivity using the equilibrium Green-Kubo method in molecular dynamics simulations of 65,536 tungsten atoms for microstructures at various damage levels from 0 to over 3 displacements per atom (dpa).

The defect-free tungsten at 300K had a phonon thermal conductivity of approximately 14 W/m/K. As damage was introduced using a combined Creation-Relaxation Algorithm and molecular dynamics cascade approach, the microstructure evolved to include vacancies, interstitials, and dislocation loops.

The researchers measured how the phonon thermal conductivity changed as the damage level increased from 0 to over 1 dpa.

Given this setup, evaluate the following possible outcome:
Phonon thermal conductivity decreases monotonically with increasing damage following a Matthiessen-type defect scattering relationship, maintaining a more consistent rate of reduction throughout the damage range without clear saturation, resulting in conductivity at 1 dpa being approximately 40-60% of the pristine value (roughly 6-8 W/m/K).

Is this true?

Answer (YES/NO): NO